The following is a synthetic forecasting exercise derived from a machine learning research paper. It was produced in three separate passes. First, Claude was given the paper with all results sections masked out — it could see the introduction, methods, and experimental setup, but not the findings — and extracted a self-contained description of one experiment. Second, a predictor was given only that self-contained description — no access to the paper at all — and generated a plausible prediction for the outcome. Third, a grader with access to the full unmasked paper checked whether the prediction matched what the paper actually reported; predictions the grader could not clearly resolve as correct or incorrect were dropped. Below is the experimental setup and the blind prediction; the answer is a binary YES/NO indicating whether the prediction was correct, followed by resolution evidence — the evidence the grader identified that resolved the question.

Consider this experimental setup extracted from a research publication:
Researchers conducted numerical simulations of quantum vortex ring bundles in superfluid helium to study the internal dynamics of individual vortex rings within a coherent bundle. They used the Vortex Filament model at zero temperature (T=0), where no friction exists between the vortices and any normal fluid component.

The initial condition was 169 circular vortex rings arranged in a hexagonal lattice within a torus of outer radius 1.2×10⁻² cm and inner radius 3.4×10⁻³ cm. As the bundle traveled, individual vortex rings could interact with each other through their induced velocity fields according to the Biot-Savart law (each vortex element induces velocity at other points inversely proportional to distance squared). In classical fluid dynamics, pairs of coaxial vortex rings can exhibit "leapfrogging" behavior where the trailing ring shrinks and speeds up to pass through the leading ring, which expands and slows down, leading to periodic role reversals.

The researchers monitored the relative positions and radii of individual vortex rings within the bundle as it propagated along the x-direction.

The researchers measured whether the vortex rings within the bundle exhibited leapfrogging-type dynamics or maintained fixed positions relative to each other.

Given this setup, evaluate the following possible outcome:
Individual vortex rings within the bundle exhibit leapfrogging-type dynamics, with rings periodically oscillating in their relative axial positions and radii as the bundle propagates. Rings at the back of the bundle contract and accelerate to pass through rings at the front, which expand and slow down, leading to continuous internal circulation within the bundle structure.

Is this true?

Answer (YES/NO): NO